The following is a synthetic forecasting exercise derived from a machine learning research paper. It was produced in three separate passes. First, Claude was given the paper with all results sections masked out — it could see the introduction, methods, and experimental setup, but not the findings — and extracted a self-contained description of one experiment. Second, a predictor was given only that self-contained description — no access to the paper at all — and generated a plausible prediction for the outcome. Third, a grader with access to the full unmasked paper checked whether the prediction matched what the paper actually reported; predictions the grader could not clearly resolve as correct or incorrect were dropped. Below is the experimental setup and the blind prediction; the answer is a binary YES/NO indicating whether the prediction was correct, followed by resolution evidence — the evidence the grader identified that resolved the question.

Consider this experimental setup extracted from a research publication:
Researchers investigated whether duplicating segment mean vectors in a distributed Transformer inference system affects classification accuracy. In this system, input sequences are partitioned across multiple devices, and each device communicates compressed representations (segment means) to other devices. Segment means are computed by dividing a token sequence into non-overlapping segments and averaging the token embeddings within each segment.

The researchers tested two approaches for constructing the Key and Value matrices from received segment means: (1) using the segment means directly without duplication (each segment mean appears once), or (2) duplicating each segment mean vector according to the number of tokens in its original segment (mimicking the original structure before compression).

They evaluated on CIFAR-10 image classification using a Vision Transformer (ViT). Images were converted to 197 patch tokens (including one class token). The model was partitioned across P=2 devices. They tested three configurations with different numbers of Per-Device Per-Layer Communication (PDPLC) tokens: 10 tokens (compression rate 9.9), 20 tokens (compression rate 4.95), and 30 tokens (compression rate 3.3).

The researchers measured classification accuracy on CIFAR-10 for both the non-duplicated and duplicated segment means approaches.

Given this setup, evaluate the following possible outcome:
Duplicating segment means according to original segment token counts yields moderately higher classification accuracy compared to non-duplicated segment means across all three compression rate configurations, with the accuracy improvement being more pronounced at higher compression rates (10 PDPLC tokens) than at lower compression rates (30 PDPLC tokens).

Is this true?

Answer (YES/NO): YES